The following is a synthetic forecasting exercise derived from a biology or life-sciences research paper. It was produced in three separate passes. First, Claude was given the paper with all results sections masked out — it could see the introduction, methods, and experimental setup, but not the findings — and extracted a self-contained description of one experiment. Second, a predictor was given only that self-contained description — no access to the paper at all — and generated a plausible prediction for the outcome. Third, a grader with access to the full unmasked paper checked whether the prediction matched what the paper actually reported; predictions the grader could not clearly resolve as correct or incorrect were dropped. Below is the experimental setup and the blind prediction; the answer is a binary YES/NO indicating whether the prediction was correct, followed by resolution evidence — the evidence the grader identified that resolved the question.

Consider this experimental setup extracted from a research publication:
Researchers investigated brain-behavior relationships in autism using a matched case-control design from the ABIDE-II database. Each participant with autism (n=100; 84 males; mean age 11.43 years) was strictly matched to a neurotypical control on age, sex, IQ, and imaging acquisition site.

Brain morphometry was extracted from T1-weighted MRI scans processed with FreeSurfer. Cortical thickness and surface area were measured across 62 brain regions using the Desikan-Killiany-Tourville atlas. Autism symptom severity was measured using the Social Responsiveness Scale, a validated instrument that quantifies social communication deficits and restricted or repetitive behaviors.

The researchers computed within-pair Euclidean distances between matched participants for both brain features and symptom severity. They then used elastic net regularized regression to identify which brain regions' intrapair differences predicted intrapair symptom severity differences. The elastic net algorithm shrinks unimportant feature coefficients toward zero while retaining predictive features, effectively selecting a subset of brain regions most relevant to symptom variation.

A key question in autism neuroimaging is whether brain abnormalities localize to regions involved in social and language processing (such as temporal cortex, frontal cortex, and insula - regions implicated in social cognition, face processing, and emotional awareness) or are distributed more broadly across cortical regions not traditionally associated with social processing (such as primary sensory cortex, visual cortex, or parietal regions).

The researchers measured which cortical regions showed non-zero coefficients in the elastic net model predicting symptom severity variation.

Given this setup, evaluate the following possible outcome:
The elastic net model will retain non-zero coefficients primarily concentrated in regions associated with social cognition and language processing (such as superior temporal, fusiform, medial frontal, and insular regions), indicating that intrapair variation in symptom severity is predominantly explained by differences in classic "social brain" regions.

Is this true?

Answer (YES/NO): NO